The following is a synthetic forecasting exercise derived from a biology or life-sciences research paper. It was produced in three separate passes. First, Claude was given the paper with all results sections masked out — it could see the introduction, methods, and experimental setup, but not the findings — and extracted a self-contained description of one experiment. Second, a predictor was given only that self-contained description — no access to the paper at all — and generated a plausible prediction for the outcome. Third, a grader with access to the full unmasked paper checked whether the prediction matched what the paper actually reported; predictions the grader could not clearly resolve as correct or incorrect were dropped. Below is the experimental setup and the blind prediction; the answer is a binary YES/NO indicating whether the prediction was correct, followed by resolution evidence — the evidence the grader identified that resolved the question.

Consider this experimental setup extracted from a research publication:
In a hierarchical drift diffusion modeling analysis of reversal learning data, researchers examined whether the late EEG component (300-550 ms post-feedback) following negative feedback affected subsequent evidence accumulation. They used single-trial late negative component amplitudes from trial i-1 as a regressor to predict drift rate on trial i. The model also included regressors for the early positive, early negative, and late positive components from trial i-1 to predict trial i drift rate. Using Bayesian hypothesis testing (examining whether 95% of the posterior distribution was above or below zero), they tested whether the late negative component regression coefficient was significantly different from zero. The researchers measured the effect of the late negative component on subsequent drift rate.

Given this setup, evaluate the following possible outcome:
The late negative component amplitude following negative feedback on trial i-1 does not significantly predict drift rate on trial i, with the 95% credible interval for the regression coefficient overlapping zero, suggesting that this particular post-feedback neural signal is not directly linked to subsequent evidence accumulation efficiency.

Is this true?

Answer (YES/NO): NO